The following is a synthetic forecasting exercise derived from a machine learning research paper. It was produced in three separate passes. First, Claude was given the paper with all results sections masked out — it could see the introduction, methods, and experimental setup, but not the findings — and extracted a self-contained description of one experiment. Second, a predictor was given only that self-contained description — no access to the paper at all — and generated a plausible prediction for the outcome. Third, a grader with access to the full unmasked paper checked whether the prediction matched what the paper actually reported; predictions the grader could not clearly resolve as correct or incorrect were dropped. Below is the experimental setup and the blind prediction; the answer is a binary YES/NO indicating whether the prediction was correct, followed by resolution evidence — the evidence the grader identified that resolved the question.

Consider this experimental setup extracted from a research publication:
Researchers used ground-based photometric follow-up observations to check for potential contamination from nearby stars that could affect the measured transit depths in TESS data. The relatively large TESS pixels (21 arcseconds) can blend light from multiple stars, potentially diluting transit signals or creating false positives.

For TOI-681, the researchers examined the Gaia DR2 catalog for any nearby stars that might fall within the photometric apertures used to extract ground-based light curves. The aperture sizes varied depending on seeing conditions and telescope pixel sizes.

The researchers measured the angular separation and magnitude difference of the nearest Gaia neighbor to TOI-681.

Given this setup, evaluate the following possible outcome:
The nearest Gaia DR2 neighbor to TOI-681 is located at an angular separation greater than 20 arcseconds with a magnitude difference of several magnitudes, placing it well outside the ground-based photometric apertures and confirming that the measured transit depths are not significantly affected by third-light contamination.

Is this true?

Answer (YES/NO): NO